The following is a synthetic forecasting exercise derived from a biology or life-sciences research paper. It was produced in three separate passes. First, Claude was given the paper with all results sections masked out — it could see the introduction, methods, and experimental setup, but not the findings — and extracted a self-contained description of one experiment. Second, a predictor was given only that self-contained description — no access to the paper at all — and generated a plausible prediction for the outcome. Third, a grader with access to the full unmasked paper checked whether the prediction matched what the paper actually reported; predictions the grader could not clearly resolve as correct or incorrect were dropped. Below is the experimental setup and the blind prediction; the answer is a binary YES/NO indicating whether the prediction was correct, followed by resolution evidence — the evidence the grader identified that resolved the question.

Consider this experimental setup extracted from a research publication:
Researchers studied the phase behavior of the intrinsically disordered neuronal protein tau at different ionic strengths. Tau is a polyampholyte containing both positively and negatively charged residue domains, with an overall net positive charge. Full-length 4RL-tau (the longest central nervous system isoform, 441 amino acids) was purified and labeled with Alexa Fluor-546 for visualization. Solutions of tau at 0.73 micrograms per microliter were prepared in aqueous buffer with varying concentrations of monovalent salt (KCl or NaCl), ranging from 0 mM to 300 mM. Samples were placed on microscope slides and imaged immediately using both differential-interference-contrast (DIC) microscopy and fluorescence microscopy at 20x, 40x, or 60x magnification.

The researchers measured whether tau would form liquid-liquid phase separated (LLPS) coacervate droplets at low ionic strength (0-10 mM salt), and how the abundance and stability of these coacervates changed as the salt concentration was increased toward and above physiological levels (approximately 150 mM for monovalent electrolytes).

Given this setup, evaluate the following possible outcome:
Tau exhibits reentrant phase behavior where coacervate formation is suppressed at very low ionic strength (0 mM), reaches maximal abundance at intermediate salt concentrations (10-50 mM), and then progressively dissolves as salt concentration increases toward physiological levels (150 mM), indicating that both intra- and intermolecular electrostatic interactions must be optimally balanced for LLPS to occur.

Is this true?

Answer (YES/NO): NO